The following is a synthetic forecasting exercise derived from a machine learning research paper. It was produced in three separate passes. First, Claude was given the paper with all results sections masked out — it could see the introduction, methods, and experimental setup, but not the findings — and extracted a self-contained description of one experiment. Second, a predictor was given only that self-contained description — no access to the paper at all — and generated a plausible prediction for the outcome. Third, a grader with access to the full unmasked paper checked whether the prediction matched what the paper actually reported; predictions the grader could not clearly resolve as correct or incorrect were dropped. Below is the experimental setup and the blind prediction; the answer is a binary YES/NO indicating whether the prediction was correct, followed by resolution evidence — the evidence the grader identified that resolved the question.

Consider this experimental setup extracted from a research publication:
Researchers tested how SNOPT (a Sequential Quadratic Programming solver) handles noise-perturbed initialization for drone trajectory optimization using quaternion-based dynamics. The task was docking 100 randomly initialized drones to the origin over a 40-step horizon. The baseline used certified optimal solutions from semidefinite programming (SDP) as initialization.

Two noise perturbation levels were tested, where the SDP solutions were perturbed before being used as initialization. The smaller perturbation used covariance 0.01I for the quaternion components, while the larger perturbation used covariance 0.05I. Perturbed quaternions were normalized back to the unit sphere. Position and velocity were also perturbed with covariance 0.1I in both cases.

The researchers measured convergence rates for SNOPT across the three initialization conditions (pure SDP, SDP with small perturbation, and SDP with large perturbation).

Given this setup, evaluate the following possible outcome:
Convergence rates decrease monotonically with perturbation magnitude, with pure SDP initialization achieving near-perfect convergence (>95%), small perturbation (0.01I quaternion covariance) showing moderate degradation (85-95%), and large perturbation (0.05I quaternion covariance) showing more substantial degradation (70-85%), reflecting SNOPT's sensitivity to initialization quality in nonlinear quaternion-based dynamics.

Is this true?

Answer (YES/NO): NO